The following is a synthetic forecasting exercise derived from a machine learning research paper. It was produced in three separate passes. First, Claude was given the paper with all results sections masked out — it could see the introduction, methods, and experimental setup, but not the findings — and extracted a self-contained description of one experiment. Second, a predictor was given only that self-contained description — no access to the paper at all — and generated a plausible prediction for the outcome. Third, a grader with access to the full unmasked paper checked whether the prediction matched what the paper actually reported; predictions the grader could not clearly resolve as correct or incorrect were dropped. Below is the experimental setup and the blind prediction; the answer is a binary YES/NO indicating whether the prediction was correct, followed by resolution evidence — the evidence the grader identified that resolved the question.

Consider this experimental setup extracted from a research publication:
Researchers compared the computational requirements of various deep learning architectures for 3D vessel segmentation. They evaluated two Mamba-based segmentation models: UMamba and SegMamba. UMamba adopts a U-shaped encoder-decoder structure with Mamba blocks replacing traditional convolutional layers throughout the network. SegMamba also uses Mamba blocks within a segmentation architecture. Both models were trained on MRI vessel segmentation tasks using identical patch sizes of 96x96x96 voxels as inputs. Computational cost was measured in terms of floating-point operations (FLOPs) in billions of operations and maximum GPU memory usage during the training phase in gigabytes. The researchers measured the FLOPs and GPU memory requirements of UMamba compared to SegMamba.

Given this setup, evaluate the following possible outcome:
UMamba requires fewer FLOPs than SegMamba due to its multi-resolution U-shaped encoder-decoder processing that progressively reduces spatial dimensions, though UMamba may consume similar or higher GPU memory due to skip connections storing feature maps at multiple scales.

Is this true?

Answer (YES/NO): NO